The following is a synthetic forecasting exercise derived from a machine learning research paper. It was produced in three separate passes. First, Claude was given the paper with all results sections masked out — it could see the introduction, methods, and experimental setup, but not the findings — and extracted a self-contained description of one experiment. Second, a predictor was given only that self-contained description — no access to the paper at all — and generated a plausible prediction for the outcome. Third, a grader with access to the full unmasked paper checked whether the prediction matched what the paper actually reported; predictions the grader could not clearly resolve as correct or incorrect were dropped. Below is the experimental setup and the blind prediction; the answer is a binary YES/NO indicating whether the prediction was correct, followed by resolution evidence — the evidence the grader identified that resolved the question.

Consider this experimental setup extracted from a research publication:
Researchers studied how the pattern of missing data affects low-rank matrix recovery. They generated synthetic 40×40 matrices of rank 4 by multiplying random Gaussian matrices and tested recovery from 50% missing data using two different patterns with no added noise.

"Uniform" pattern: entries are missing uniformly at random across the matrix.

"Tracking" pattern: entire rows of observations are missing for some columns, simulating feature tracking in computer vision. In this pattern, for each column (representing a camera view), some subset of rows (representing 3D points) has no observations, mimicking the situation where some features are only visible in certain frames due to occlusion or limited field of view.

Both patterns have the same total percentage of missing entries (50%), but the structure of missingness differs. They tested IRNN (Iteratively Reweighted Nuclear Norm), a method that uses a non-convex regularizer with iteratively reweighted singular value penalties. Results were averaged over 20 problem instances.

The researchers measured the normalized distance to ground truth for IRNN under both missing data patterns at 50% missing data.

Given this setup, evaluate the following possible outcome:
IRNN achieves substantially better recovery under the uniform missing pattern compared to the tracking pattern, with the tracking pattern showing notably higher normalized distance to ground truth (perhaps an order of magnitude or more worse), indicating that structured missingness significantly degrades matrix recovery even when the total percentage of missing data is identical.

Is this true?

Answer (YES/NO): YES